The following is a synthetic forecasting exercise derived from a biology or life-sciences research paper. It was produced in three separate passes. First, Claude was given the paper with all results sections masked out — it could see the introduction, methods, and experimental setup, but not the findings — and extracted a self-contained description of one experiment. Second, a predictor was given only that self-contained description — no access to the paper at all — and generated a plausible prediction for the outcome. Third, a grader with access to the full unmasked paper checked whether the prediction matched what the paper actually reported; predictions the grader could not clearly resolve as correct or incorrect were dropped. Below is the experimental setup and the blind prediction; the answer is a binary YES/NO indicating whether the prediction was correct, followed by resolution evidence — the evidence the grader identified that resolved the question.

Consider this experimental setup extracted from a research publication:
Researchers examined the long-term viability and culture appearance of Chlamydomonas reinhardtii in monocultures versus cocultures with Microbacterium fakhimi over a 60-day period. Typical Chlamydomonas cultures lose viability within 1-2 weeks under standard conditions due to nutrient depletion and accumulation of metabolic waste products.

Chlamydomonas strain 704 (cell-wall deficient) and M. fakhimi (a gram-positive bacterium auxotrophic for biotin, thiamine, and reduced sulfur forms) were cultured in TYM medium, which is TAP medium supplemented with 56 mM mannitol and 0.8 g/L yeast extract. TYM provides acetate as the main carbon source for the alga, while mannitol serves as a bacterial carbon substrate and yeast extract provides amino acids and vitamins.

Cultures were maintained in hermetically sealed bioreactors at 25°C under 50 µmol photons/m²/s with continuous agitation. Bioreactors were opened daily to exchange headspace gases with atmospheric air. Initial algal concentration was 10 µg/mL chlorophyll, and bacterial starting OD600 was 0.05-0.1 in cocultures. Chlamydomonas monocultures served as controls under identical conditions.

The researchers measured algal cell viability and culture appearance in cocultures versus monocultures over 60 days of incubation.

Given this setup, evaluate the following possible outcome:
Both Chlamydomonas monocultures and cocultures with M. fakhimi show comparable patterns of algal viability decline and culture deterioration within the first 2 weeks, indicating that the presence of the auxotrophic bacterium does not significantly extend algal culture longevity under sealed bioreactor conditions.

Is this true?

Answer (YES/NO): NO